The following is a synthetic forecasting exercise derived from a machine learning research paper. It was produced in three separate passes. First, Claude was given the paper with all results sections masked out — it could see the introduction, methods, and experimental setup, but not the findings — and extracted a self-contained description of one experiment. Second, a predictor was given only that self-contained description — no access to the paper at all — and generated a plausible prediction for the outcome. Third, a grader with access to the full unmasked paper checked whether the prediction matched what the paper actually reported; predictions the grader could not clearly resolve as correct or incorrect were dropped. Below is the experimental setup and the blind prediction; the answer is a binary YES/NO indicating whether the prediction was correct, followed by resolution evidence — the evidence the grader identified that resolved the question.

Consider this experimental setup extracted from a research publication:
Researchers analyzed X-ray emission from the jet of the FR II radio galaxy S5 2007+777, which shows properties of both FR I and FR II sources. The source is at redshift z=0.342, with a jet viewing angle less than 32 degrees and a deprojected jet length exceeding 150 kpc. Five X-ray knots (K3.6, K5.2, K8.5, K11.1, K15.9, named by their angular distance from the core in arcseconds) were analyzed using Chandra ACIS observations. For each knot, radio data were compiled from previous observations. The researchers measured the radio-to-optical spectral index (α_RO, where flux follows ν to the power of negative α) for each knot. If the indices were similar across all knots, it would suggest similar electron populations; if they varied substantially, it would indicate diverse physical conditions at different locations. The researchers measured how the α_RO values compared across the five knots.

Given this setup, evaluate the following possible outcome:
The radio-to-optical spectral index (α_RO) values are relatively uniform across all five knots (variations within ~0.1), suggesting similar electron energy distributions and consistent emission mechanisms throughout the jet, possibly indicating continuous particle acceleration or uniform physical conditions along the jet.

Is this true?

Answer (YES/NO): NO